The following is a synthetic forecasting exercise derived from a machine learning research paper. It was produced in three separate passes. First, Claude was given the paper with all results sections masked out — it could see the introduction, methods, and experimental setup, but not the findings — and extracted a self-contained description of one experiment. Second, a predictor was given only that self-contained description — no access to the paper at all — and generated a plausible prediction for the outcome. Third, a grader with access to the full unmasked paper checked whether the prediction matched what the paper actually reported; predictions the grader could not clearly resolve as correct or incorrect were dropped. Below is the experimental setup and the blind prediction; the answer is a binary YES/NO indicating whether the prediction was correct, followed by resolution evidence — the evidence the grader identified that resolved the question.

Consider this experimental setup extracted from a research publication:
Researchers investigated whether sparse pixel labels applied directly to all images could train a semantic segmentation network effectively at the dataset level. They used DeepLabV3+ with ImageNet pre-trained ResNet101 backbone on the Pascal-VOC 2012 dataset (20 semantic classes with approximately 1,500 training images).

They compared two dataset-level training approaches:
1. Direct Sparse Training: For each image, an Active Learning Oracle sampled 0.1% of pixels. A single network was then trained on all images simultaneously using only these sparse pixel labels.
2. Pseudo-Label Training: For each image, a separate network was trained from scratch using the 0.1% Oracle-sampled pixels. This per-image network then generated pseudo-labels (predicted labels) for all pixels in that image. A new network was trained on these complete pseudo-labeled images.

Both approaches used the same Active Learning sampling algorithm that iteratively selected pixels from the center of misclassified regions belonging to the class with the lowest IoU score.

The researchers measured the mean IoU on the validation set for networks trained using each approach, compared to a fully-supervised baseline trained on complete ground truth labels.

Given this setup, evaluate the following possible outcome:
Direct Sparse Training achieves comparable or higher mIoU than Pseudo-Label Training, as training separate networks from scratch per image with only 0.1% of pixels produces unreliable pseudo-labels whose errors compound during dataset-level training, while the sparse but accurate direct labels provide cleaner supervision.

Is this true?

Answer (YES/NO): NO